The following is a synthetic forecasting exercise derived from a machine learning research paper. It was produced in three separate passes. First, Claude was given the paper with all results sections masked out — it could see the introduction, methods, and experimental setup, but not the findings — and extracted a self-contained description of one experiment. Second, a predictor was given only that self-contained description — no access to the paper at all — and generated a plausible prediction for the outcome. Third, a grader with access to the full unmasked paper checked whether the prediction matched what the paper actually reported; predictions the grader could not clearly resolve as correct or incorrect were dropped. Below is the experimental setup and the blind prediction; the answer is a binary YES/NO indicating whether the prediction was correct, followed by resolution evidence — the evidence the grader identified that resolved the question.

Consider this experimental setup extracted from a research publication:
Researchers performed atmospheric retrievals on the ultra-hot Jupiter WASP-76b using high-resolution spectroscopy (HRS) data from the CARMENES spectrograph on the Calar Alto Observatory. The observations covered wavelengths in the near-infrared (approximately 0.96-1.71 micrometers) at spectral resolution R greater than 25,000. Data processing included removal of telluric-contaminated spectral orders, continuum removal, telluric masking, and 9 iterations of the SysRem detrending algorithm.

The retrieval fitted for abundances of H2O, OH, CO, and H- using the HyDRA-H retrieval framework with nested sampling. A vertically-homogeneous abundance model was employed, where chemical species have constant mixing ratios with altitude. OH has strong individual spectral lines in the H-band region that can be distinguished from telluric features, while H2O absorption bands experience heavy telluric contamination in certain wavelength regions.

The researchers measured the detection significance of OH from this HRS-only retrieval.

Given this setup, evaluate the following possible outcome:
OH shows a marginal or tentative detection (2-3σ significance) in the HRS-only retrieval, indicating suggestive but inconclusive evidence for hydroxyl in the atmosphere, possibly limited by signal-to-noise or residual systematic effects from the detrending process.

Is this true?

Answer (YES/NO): NO